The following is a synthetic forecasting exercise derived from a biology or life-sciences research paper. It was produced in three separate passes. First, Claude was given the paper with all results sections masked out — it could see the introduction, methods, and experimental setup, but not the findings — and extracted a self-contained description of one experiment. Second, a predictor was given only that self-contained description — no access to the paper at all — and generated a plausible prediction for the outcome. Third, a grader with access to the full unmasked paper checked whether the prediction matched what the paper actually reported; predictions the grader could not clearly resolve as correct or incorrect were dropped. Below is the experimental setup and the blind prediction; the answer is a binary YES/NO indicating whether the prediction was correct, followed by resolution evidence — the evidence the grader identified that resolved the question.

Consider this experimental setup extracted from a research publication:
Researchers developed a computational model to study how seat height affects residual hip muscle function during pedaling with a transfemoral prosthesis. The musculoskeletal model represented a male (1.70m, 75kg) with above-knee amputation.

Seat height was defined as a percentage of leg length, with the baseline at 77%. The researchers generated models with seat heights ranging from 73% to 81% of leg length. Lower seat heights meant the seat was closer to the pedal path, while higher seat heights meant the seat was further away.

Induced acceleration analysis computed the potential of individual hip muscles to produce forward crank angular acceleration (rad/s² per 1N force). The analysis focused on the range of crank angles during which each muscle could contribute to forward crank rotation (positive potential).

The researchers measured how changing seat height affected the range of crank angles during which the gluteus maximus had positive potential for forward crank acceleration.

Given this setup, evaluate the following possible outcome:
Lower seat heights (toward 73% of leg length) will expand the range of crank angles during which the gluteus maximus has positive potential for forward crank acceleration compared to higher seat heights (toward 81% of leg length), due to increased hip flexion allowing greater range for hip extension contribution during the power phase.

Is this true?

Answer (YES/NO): YES